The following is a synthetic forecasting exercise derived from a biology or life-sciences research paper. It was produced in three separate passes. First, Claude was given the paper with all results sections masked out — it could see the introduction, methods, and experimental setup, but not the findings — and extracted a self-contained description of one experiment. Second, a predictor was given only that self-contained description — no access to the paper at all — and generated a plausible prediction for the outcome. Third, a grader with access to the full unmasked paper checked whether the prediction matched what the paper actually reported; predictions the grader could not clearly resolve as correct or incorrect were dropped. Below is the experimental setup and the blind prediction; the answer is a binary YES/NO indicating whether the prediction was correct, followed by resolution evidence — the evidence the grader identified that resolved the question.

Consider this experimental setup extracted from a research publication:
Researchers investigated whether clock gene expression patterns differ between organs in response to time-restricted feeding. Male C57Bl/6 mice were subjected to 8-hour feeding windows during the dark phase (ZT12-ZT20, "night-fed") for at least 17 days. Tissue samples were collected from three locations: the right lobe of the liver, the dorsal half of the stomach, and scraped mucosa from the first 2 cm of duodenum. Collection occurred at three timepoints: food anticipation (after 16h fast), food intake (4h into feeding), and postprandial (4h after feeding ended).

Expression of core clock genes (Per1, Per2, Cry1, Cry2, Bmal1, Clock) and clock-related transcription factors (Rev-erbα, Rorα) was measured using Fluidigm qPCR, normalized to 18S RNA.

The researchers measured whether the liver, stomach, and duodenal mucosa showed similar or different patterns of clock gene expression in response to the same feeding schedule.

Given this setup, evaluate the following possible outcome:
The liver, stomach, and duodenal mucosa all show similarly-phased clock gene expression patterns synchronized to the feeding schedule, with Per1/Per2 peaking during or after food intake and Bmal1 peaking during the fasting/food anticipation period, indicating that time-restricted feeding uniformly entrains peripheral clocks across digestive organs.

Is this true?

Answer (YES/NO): NO